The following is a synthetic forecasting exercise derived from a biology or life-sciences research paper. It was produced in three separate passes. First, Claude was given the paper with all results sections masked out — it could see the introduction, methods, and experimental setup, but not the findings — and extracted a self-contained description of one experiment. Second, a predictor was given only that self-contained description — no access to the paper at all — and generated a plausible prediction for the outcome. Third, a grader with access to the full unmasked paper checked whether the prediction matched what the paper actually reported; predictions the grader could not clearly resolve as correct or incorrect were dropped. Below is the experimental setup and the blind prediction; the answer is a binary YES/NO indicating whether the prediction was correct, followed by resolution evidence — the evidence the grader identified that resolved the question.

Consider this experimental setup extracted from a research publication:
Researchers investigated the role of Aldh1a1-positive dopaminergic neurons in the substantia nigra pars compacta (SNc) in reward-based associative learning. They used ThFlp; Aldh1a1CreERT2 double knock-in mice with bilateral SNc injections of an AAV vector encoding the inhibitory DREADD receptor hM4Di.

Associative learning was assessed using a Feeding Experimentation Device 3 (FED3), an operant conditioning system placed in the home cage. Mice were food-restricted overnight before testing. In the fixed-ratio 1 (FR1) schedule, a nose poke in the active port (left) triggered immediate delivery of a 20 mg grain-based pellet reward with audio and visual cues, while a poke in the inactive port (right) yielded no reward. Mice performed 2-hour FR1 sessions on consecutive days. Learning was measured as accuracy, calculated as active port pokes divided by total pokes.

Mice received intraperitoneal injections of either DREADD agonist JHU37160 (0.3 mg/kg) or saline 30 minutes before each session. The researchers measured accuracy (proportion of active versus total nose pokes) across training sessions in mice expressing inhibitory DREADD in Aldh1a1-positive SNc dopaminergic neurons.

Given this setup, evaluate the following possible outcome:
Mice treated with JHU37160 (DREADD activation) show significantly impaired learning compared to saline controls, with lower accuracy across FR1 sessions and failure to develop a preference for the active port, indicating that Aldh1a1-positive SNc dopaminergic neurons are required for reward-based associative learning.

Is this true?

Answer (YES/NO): NO